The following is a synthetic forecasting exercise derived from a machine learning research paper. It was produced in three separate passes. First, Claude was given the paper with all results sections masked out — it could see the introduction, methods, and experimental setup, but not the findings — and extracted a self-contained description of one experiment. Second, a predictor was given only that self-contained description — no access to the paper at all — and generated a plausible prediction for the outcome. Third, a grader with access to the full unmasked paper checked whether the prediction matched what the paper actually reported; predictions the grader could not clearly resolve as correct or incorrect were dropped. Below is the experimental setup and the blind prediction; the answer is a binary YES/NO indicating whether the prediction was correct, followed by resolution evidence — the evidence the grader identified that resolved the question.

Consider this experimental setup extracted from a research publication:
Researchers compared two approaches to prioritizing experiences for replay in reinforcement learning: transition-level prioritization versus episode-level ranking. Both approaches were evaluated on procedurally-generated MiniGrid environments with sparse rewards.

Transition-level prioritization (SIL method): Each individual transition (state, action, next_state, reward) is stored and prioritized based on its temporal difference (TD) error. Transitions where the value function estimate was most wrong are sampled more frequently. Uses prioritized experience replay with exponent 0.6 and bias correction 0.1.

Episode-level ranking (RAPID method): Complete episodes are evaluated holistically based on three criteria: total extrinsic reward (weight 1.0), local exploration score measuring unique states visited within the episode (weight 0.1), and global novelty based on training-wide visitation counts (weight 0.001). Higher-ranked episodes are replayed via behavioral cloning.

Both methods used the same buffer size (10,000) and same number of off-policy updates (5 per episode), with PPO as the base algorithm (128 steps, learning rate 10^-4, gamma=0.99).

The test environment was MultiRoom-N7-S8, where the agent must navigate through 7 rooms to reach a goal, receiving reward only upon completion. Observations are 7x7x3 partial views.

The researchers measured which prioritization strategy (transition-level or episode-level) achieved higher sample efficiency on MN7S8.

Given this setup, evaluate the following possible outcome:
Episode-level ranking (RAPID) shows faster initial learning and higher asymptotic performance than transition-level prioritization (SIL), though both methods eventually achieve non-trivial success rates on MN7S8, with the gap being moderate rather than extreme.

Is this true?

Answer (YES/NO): NO